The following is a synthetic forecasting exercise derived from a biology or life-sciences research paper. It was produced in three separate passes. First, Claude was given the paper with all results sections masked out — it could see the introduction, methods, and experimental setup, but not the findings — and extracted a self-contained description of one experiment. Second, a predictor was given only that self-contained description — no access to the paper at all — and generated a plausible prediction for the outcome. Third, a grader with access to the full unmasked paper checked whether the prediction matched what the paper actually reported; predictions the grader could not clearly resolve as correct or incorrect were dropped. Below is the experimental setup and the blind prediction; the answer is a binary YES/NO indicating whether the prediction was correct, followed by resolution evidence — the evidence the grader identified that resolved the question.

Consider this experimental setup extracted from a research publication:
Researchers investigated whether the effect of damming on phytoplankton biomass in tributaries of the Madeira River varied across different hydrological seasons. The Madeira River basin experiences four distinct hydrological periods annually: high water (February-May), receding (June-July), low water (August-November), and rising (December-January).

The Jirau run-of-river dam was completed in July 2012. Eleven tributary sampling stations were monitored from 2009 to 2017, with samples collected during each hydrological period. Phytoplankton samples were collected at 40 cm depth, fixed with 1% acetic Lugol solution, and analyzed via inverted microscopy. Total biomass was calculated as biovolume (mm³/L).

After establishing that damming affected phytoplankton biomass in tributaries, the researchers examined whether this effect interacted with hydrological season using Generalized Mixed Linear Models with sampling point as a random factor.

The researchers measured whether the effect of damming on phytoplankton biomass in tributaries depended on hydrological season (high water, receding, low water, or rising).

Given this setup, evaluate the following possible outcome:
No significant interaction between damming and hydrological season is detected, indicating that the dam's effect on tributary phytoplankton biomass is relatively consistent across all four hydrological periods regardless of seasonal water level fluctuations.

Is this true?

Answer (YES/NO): NO